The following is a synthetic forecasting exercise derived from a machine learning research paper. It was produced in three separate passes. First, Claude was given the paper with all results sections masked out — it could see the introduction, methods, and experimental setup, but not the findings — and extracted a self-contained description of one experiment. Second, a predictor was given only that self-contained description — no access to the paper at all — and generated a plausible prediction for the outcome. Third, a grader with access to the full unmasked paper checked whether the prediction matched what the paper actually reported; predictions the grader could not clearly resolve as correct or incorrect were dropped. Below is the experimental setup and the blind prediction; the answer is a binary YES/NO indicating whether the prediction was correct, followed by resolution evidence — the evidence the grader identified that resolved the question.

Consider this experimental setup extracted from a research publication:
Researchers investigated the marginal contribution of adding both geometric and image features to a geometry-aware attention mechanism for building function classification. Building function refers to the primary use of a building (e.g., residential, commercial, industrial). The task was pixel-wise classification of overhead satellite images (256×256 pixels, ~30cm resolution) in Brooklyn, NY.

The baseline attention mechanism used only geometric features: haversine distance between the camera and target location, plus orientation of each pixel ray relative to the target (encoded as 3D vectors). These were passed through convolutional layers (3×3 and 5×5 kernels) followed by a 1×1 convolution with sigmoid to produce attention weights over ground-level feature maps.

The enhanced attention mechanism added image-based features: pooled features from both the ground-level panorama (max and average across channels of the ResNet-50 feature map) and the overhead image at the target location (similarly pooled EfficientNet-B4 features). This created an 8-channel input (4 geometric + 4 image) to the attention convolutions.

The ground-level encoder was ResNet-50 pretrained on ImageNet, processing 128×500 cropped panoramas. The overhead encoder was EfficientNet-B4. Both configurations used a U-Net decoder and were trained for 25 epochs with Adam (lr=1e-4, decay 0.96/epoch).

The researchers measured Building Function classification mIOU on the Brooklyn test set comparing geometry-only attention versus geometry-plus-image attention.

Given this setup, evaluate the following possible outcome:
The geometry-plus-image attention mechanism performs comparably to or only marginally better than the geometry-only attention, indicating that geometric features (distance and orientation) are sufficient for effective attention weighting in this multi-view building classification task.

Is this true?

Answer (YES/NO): NO